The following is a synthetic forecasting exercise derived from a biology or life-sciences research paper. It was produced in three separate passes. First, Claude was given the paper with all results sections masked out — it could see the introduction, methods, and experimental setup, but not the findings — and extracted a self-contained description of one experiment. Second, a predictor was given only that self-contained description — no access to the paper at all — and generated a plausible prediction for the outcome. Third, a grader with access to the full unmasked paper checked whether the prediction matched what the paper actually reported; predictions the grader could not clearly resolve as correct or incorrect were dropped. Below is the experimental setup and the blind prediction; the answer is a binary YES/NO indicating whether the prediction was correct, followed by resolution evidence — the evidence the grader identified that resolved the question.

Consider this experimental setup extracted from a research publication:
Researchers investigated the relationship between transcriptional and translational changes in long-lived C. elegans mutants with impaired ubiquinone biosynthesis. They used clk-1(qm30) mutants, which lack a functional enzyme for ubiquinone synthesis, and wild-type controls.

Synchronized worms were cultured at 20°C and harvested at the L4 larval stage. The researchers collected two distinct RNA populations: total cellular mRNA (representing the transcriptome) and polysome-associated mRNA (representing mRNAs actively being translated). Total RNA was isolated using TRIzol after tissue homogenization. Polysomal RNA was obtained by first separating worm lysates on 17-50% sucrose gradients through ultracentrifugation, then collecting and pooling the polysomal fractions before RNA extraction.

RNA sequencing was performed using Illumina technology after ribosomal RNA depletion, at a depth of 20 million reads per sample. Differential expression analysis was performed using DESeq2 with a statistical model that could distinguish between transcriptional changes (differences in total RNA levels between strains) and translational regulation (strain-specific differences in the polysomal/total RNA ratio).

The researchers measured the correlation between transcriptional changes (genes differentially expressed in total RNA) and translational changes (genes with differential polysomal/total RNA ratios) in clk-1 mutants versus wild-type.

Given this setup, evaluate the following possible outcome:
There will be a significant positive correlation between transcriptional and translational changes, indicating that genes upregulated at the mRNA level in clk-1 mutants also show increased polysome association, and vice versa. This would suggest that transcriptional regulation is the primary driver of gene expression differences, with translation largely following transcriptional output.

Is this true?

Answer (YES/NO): NO